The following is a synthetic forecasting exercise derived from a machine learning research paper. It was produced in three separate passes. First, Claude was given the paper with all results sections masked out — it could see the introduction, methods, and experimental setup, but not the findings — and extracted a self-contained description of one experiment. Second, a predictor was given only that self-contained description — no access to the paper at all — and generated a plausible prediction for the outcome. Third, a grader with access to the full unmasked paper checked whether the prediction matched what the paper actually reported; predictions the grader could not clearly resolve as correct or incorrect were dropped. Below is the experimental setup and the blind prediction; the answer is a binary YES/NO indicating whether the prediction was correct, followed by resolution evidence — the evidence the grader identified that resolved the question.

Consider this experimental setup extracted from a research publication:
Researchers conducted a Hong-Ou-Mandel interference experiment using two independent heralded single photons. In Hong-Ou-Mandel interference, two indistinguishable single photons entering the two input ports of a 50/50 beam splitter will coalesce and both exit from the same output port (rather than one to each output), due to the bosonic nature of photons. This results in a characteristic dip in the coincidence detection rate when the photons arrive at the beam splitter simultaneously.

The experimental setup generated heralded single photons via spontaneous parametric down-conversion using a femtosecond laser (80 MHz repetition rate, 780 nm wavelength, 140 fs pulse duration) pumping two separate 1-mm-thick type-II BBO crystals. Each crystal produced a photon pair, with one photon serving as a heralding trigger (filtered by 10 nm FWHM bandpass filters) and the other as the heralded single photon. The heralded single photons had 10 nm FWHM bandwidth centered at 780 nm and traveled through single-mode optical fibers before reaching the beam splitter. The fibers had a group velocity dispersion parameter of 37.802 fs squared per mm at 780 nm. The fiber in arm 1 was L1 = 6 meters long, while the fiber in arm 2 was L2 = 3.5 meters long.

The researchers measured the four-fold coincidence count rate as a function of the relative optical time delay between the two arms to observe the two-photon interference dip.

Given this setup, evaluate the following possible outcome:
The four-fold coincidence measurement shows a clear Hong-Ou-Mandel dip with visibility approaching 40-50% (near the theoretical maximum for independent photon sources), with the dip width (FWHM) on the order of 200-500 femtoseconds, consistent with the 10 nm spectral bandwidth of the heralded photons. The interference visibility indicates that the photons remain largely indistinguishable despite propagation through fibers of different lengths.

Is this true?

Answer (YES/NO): NO